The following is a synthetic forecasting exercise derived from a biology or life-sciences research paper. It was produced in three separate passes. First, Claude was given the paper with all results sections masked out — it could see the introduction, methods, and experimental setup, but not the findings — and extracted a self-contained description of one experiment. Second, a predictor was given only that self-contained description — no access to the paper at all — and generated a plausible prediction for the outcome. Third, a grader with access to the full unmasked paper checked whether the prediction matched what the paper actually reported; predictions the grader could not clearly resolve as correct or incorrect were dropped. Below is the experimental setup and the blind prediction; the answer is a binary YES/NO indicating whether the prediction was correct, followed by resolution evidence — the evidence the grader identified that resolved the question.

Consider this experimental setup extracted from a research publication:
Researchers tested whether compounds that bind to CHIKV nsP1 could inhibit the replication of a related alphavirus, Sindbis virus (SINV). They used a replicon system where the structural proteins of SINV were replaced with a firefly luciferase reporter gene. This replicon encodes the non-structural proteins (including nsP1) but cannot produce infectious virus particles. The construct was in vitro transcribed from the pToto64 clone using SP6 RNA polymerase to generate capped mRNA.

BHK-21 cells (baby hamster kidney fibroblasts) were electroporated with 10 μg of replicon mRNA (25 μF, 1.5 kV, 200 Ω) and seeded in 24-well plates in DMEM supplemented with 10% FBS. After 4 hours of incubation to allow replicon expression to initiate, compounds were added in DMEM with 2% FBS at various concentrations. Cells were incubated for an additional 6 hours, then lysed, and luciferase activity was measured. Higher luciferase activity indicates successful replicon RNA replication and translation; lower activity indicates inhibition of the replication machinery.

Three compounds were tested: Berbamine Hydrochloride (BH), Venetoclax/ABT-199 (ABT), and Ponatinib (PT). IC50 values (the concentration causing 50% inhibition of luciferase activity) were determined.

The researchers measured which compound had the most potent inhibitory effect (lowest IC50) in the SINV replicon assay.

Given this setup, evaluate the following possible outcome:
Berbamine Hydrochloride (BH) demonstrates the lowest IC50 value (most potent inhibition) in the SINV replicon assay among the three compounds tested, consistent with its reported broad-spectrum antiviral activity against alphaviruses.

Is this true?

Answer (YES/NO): NO